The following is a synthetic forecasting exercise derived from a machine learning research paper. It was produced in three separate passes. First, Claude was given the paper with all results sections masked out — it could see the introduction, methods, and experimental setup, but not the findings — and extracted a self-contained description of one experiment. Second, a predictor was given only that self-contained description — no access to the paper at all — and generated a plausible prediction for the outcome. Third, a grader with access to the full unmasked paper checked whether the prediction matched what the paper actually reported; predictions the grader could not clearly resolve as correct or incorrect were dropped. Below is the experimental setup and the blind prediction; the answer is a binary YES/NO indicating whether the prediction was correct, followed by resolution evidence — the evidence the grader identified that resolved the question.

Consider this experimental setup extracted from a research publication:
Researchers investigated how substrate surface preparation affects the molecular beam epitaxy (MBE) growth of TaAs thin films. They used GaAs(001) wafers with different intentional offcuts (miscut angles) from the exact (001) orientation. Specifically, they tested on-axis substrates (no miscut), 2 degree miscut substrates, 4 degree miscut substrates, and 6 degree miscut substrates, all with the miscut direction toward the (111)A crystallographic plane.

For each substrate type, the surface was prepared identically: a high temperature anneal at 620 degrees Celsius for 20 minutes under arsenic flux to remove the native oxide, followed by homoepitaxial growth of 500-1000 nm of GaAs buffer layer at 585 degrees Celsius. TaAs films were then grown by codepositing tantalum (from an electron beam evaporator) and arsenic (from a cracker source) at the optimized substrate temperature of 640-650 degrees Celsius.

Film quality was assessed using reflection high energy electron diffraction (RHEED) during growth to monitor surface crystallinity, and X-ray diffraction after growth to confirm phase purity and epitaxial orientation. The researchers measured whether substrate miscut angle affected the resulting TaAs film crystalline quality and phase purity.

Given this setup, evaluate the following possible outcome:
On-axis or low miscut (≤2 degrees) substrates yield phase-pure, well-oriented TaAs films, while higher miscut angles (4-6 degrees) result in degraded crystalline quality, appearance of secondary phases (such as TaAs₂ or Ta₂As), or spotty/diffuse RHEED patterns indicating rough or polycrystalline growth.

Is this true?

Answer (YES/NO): NO